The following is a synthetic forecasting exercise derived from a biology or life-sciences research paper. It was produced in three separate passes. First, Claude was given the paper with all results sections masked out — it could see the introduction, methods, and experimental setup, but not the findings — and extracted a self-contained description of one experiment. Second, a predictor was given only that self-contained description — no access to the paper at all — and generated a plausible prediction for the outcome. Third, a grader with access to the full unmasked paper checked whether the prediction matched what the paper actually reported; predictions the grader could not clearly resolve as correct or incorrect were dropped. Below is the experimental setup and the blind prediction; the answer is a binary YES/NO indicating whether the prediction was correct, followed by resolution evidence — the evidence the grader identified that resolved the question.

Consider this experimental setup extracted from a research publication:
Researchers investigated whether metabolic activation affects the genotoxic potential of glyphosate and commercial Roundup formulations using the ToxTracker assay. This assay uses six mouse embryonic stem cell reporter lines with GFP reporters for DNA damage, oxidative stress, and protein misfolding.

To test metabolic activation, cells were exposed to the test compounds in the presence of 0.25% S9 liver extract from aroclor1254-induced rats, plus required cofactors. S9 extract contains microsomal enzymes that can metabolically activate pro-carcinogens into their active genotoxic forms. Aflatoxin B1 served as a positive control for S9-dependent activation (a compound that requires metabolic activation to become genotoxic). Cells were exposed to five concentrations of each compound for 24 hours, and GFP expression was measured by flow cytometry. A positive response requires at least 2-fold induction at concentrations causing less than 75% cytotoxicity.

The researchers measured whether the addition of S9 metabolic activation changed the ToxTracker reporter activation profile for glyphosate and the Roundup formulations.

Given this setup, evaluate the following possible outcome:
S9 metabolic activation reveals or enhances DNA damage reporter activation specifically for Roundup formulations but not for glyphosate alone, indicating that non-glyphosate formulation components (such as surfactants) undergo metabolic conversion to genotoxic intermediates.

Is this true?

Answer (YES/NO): NO